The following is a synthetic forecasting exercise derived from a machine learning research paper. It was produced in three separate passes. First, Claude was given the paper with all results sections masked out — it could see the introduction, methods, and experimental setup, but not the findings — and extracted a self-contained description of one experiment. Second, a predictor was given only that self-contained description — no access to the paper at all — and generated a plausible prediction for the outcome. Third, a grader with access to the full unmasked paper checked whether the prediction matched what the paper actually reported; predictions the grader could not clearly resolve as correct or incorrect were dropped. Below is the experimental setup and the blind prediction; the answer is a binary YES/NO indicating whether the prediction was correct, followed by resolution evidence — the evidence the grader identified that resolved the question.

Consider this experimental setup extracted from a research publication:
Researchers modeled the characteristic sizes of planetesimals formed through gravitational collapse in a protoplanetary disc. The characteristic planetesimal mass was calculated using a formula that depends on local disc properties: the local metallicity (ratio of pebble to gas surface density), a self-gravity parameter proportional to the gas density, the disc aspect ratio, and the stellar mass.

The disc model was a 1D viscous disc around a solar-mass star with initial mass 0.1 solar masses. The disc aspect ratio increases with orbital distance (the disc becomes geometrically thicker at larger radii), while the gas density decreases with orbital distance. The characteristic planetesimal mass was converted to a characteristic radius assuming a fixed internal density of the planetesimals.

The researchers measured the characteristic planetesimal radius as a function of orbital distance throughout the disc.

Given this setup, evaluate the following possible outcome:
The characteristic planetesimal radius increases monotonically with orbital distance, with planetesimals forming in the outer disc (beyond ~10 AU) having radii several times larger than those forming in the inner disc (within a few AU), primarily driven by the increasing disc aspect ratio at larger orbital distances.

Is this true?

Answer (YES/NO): NO